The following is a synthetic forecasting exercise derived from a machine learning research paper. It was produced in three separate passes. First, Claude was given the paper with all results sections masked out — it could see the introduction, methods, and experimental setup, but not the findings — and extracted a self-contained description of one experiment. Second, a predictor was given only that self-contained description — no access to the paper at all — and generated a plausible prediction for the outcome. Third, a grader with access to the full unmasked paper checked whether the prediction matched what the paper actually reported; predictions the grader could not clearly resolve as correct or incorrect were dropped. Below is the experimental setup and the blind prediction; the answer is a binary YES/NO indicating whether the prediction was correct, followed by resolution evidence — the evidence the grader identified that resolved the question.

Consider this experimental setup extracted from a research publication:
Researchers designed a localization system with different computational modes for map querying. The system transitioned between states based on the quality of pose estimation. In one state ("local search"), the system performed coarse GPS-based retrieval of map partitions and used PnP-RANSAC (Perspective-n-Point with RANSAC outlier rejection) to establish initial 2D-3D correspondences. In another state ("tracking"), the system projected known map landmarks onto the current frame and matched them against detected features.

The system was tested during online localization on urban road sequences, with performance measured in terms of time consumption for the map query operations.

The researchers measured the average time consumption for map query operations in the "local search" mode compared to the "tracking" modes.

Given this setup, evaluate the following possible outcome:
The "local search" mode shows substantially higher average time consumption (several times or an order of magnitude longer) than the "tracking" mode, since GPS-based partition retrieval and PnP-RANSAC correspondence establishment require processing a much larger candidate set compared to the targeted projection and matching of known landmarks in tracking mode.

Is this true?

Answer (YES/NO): YES